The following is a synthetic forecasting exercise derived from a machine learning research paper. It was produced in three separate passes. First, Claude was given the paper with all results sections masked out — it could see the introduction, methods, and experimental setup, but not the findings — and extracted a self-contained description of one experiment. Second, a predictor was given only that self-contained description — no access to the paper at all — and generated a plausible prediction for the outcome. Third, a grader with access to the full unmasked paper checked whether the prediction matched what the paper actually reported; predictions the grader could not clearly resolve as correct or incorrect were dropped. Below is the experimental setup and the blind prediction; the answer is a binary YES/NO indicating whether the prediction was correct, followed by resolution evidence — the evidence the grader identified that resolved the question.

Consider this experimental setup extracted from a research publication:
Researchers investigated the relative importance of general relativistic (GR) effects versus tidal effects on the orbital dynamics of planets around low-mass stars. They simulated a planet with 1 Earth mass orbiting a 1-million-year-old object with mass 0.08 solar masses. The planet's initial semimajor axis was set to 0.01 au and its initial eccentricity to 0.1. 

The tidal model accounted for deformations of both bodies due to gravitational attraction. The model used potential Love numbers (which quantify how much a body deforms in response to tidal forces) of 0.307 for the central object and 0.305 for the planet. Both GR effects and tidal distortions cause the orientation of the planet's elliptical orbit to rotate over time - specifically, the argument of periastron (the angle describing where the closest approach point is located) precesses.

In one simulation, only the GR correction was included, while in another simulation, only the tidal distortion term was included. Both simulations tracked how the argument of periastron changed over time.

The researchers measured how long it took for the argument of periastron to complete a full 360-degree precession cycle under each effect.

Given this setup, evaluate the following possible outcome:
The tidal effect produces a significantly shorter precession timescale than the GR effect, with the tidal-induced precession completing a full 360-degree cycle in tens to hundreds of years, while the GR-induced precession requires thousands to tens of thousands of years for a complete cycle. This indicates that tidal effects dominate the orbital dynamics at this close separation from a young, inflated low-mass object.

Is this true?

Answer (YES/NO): NO